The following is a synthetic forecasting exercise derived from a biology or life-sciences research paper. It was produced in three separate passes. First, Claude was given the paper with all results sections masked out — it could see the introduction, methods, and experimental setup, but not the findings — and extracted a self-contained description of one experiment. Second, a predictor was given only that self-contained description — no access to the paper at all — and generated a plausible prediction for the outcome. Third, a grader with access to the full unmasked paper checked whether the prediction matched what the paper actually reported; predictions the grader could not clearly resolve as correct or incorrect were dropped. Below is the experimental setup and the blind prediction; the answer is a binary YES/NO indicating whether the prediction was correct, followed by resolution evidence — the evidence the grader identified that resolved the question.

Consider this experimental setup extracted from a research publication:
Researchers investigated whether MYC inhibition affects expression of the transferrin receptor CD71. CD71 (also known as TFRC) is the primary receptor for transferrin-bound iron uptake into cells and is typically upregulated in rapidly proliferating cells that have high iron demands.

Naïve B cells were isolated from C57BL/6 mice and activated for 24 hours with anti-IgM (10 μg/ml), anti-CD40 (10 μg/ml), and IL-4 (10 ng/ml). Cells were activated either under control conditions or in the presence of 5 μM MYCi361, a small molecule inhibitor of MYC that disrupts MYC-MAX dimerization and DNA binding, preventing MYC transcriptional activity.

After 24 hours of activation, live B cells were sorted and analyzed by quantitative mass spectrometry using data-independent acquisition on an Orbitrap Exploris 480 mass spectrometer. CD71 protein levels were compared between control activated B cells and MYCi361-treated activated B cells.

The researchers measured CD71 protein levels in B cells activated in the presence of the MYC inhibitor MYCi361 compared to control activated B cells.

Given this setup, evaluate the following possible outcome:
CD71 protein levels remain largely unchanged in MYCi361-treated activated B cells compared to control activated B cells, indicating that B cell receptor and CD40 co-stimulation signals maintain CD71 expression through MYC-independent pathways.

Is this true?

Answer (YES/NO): NO